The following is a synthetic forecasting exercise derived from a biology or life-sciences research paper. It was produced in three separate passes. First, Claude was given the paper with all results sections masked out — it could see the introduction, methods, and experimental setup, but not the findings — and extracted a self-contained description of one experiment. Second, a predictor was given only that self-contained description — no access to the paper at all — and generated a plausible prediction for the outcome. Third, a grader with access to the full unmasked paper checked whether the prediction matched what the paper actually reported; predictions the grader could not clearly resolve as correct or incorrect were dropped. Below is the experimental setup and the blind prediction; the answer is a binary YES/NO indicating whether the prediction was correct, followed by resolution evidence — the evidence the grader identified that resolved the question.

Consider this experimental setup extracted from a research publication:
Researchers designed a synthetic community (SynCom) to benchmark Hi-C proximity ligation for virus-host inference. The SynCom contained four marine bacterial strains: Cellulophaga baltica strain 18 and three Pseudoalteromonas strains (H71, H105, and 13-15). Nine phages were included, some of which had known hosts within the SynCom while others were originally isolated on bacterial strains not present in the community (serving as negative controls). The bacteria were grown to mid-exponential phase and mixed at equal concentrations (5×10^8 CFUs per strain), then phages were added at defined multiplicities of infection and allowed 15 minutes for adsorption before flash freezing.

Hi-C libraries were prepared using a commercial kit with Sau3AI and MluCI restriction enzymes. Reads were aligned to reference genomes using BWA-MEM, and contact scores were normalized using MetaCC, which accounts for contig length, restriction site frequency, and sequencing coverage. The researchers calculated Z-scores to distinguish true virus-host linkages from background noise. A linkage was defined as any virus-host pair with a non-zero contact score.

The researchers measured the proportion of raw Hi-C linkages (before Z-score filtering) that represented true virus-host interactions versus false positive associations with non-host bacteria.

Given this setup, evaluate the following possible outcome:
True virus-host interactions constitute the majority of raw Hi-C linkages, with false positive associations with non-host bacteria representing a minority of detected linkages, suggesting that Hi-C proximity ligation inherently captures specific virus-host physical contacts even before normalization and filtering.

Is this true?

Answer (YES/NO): NO